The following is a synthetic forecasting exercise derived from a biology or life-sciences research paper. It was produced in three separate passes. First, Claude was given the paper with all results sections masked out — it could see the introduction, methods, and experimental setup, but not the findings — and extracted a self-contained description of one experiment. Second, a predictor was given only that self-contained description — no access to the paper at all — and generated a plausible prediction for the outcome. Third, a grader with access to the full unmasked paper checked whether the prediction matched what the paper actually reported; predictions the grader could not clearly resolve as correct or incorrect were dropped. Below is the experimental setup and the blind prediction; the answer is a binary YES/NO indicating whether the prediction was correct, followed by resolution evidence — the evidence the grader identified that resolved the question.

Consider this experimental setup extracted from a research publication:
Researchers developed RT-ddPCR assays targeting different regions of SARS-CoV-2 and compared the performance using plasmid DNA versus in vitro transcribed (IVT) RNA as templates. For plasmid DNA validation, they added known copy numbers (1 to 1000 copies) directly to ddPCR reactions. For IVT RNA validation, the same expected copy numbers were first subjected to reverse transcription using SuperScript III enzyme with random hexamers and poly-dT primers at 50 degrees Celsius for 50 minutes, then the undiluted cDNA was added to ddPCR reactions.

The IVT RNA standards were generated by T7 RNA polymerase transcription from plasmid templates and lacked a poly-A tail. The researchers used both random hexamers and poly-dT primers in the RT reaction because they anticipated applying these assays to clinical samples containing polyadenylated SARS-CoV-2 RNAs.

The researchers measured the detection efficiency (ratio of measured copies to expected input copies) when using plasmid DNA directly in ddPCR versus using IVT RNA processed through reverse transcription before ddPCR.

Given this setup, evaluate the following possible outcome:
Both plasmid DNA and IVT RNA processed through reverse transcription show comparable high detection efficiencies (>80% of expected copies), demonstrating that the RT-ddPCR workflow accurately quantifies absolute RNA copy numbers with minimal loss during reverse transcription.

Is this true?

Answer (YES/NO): NO